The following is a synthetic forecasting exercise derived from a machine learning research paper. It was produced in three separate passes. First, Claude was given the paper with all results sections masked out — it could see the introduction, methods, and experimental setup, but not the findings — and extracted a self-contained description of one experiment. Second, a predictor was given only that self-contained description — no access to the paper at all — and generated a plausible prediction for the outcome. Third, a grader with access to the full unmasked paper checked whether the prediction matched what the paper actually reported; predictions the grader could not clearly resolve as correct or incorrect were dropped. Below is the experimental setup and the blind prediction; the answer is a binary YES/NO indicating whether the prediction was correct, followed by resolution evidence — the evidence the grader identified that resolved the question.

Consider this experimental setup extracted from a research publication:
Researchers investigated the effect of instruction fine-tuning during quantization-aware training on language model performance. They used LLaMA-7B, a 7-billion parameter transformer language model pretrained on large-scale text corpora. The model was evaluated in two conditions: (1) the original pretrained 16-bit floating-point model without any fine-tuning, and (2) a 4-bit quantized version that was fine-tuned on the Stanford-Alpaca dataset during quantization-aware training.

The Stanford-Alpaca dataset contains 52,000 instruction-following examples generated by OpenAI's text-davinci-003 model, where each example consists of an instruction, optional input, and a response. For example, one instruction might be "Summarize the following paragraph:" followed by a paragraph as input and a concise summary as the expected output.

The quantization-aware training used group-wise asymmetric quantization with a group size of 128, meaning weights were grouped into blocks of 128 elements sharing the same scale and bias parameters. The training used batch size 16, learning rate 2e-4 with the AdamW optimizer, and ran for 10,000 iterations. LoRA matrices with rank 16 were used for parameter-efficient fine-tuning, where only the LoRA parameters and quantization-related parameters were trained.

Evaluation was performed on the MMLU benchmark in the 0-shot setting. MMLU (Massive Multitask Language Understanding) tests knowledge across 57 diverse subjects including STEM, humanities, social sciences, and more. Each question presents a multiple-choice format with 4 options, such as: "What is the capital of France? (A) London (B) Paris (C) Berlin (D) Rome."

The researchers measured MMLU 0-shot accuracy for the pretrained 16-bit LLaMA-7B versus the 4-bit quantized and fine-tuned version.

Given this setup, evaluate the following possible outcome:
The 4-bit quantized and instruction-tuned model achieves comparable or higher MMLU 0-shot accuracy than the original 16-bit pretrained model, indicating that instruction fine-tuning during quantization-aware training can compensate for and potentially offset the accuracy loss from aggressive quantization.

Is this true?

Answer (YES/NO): YES